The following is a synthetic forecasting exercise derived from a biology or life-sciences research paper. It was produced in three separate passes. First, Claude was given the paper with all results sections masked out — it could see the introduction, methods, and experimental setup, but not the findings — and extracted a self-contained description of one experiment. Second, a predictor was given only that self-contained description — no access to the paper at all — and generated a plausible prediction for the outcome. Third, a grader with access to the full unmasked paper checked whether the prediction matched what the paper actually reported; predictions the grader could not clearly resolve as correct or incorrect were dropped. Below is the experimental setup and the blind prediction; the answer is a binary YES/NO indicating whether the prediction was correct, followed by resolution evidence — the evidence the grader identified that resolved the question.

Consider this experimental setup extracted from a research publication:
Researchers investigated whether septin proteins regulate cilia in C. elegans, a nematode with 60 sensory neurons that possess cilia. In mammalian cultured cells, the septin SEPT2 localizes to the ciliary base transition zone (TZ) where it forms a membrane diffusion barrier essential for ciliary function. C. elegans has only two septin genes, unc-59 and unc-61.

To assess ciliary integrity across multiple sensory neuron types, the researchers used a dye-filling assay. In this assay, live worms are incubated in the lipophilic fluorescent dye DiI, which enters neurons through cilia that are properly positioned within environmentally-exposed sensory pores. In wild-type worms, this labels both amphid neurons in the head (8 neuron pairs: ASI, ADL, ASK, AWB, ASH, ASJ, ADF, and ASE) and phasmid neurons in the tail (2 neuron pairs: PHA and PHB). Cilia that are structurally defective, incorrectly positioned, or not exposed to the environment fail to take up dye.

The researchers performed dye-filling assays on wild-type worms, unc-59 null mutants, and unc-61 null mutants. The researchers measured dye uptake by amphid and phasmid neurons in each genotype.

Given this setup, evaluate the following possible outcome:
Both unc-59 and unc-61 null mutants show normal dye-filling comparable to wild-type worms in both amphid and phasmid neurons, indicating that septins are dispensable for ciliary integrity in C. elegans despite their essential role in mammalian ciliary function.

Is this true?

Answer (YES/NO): NO